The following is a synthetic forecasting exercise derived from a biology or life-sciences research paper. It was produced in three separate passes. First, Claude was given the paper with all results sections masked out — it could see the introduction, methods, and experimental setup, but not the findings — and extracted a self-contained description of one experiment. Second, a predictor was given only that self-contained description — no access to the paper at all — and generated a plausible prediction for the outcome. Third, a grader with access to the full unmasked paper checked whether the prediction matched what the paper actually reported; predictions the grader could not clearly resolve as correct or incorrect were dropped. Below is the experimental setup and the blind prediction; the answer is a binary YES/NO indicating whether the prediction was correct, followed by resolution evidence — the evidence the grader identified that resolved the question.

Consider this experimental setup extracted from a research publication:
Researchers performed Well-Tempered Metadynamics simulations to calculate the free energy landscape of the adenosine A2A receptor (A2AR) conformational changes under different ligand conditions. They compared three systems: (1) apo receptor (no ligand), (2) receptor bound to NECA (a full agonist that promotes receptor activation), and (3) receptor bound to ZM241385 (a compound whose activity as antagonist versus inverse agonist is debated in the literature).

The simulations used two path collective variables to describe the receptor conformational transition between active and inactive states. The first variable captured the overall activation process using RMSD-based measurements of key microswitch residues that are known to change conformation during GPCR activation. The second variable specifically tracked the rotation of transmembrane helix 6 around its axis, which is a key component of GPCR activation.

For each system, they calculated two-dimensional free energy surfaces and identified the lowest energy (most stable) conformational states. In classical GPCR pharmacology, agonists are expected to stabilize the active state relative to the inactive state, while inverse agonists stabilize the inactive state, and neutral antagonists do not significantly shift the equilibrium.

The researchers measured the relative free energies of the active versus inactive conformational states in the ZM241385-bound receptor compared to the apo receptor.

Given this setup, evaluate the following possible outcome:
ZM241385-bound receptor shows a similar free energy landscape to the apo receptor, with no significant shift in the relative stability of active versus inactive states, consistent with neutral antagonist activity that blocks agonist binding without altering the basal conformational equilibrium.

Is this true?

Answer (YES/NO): NO